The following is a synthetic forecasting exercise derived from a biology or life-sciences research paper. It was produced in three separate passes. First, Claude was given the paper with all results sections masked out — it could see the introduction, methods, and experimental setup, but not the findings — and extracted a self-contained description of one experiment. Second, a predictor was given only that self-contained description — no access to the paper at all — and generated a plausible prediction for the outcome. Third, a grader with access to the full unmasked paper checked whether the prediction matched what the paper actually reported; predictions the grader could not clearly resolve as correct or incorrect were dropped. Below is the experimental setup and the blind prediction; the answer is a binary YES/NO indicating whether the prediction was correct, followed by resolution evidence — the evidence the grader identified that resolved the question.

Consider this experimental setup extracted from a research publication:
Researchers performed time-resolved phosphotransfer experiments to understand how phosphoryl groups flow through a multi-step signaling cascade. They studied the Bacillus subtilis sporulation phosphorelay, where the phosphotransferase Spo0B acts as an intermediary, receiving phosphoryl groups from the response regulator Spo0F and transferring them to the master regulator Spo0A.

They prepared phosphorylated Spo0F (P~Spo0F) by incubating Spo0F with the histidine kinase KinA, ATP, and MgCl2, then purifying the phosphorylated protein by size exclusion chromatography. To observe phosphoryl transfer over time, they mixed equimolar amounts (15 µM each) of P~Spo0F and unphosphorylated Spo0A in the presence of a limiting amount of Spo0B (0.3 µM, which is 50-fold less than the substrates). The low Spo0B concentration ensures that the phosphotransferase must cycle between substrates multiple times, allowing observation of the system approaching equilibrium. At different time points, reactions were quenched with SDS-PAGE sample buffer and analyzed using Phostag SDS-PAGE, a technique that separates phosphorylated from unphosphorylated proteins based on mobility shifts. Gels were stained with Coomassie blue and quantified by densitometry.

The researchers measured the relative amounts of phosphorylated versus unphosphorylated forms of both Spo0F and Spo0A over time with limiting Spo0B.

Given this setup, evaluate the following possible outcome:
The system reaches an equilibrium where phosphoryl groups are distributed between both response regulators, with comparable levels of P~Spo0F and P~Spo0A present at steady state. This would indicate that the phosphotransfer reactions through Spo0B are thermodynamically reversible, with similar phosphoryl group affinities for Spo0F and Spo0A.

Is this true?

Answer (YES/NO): NO